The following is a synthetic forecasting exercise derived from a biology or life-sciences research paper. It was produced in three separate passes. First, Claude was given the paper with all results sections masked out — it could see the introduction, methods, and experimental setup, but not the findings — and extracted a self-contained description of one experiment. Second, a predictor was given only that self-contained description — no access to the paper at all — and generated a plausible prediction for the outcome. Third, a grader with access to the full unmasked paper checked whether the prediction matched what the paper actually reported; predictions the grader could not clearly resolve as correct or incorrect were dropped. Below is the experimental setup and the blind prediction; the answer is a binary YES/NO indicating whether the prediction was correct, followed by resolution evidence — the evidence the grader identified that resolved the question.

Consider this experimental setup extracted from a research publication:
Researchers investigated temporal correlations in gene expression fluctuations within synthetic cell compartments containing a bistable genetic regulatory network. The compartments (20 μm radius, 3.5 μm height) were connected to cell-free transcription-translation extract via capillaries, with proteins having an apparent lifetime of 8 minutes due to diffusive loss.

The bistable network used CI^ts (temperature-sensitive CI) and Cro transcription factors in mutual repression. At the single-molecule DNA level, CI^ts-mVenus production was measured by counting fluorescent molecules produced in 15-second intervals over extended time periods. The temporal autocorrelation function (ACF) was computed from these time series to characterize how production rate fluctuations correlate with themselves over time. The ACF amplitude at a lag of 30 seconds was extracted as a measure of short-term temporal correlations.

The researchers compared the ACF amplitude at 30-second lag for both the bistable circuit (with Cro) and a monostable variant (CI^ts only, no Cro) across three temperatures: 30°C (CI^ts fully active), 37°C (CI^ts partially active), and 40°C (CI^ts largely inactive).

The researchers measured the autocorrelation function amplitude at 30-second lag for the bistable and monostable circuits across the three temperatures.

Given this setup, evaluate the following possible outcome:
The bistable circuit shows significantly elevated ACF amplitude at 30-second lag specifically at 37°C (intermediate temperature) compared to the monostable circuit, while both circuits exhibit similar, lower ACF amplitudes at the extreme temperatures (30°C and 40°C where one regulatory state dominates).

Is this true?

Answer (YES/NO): NO